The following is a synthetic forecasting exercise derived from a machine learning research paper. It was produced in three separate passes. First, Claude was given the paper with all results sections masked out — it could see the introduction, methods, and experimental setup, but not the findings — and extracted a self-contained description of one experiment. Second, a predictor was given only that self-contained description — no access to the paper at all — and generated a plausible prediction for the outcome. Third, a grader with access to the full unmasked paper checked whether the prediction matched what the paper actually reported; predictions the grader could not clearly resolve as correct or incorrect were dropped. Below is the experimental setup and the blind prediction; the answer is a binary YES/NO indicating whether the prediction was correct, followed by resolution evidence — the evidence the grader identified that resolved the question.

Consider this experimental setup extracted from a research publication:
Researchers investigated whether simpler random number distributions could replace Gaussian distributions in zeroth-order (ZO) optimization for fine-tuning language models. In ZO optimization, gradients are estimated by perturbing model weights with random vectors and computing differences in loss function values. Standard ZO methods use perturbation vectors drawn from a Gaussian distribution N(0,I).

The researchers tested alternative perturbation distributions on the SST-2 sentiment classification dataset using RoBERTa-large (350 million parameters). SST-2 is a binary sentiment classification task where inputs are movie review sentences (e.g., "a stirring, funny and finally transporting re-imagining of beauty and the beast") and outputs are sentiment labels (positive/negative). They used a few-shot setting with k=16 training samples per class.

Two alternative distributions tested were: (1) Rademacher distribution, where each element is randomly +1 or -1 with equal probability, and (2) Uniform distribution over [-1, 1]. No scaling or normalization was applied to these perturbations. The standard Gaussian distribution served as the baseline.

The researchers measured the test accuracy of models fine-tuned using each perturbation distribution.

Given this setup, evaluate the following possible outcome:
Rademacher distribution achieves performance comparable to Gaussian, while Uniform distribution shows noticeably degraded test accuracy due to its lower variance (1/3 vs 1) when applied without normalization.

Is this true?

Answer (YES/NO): NO